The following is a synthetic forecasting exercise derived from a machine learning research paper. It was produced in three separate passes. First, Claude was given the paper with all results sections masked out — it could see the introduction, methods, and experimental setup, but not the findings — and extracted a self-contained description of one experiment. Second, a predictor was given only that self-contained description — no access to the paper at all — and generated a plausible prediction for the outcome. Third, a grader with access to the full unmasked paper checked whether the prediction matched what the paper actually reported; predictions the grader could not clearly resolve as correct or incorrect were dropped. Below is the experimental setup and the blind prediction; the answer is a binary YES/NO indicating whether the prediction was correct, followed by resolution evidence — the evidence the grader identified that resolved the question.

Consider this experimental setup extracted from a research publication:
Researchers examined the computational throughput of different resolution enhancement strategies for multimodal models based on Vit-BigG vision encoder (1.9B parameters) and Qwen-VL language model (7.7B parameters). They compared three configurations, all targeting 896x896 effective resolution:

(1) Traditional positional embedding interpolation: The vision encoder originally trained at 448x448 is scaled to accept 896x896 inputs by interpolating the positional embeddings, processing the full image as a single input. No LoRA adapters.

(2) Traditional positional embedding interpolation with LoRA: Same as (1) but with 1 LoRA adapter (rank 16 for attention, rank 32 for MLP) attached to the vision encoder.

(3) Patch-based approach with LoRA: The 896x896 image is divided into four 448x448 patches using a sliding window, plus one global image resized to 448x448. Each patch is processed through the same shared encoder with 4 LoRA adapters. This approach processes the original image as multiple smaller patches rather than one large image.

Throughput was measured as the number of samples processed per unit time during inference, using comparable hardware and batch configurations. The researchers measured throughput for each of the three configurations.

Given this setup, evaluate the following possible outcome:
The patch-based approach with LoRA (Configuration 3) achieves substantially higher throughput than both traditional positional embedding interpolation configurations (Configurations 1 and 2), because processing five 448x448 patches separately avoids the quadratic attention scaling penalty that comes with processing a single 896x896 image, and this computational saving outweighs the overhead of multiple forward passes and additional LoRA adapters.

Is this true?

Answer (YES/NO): NO